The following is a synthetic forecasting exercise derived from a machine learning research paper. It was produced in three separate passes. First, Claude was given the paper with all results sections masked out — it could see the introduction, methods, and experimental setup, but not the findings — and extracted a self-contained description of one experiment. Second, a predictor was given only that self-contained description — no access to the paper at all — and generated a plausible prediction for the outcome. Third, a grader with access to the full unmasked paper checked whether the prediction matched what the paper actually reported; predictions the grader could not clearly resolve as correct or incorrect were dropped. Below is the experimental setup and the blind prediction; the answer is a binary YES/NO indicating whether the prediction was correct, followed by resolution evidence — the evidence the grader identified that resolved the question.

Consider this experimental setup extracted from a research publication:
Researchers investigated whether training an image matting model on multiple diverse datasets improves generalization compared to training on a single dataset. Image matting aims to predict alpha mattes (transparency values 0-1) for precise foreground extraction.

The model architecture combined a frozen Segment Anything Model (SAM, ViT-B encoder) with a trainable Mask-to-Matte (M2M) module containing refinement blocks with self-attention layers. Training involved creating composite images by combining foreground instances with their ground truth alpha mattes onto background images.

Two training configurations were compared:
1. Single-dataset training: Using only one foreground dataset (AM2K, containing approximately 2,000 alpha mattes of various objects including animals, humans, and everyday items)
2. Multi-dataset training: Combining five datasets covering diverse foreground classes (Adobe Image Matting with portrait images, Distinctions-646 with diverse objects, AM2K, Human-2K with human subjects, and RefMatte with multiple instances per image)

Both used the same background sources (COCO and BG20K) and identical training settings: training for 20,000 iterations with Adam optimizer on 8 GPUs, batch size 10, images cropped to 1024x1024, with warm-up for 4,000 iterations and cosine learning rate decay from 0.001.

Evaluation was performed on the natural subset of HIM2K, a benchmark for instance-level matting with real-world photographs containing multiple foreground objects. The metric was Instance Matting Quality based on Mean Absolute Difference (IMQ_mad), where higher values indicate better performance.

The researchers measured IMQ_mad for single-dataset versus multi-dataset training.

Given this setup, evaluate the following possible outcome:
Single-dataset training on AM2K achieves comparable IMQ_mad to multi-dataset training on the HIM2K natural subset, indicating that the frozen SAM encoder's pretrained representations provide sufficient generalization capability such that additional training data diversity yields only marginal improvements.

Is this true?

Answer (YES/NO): NO